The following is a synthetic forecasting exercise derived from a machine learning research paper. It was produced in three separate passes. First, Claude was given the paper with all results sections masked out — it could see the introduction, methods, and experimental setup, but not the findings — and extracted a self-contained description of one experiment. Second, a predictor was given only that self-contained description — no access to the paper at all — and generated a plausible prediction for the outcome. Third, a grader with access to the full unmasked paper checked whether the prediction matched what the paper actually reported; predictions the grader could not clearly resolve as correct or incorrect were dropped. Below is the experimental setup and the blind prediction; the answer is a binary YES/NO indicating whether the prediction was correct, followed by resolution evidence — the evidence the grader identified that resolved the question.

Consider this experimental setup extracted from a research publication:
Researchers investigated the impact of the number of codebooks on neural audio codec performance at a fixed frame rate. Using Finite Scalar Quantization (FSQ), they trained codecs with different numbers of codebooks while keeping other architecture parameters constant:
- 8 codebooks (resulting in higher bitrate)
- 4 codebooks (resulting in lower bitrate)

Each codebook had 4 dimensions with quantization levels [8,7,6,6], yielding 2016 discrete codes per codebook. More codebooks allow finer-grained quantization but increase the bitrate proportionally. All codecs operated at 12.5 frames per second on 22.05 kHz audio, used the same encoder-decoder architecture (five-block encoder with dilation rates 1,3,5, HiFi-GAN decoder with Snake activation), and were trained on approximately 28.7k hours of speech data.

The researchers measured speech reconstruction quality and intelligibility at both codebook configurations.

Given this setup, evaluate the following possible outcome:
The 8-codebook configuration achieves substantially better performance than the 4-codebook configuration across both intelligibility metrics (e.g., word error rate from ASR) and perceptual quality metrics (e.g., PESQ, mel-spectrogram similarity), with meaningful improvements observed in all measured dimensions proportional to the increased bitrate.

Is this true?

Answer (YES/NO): NO